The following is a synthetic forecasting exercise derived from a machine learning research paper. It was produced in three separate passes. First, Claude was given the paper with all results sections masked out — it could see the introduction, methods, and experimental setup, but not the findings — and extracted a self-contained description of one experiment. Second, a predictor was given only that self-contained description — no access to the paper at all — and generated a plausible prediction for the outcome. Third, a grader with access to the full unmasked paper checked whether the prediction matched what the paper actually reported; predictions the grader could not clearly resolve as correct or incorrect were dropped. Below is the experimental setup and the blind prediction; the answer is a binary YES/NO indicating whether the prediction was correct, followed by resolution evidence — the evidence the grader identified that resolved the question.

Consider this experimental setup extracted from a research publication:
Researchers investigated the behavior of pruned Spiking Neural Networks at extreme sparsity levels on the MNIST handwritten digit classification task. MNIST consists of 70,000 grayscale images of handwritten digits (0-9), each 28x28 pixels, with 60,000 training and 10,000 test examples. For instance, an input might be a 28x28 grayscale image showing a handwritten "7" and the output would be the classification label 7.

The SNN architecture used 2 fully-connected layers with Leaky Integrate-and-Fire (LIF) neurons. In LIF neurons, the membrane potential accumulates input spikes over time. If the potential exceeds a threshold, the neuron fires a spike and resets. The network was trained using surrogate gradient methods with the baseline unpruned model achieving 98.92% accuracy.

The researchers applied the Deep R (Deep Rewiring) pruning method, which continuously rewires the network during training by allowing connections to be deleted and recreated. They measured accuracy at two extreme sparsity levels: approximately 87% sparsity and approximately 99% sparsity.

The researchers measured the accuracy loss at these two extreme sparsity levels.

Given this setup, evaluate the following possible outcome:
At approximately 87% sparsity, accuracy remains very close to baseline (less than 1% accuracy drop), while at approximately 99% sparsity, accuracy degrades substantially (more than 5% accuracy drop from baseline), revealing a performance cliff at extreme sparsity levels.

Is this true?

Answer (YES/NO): YES